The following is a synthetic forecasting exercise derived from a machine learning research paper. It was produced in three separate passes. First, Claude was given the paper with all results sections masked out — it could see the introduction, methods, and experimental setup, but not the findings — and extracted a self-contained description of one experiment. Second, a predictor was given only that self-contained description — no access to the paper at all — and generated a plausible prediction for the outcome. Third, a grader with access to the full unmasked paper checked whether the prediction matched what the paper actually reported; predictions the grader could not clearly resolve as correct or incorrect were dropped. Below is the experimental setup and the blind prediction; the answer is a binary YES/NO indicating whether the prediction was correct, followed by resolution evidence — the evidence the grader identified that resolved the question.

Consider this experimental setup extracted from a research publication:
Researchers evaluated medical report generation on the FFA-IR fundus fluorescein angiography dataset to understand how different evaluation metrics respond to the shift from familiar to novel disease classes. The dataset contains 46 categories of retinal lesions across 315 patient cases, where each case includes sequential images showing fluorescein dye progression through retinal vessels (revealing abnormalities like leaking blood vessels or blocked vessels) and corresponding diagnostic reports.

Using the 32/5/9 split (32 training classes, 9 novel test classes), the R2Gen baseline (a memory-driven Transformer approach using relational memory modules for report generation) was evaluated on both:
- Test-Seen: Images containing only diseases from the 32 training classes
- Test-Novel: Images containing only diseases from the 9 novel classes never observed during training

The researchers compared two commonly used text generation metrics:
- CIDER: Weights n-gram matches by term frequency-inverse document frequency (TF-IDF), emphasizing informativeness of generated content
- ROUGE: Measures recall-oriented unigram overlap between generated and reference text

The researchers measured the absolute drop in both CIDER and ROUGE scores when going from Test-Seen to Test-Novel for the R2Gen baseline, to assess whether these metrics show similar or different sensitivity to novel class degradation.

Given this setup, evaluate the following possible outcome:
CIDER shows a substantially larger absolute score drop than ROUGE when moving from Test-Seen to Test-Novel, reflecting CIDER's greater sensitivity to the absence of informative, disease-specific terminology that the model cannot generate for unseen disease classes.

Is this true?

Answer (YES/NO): YES